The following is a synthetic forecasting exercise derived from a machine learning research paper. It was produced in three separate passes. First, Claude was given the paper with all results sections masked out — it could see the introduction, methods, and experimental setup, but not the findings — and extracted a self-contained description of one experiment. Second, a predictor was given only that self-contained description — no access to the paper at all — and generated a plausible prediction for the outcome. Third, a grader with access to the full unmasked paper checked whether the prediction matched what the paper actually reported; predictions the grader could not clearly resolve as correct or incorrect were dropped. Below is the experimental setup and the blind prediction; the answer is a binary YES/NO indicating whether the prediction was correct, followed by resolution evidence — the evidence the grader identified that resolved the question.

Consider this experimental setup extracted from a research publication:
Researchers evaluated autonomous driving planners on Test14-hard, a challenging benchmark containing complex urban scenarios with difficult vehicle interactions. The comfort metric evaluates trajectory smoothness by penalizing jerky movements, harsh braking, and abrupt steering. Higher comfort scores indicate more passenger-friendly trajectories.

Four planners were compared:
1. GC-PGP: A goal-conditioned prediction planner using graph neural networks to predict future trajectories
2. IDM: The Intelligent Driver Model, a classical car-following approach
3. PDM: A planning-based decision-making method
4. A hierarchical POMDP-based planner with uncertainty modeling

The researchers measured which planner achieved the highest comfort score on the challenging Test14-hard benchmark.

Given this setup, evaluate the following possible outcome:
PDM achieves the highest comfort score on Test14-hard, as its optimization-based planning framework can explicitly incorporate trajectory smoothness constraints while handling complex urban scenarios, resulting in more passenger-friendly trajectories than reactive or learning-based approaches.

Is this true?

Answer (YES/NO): NO